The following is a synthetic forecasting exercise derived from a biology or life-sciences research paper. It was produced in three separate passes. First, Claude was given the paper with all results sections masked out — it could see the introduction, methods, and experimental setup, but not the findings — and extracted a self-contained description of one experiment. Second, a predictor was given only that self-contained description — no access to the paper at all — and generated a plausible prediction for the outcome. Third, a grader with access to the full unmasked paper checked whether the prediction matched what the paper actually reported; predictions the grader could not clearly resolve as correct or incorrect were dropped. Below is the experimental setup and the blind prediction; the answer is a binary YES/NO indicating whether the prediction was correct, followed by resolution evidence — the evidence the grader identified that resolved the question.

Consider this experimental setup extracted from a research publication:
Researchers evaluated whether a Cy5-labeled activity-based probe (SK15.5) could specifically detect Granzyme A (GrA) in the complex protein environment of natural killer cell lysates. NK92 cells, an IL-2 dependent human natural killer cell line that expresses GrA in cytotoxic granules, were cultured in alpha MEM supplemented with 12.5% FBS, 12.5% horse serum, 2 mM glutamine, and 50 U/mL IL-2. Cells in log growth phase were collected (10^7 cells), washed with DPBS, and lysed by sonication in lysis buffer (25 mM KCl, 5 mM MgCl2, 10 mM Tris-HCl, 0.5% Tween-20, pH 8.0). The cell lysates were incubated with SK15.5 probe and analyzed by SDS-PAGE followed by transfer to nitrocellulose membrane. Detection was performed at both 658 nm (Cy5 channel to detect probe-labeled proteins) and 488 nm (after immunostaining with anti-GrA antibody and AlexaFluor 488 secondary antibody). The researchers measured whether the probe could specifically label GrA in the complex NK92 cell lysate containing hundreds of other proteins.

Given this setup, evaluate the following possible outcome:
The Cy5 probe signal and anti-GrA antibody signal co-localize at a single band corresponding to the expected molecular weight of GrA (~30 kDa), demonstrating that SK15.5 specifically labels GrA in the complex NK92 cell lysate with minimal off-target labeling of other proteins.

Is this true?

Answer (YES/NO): YES